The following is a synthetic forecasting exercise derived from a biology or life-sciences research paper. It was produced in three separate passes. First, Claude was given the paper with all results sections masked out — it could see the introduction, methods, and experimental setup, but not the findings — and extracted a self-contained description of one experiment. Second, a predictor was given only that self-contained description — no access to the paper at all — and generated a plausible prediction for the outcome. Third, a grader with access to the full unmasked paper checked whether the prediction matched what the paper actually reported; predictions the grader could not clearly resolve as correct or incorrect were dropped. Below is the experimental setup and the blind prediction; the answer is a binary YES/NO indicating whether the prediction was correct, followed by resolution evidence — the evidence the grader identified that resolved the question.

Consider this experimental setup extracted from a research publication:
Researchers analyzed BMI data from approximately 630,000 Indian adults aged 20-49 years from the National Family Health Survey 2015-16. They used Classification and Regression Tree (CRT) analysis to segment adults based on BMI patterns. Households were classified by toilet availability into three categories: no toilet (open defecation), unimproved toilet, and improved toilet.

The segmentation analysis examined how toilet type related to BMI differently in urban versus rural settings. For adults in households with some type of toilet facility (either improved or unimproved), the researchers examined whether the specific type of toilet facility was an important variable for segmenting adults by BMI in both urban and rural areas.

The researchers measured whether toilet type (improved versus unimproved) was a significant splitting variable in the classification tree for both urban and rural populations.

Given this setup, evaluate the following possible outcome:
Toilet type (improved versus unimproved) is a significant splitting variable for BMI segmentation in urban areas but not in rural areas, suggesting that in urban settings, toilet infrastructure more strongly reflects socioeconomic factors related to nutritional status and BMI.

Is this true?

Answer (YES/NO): NO